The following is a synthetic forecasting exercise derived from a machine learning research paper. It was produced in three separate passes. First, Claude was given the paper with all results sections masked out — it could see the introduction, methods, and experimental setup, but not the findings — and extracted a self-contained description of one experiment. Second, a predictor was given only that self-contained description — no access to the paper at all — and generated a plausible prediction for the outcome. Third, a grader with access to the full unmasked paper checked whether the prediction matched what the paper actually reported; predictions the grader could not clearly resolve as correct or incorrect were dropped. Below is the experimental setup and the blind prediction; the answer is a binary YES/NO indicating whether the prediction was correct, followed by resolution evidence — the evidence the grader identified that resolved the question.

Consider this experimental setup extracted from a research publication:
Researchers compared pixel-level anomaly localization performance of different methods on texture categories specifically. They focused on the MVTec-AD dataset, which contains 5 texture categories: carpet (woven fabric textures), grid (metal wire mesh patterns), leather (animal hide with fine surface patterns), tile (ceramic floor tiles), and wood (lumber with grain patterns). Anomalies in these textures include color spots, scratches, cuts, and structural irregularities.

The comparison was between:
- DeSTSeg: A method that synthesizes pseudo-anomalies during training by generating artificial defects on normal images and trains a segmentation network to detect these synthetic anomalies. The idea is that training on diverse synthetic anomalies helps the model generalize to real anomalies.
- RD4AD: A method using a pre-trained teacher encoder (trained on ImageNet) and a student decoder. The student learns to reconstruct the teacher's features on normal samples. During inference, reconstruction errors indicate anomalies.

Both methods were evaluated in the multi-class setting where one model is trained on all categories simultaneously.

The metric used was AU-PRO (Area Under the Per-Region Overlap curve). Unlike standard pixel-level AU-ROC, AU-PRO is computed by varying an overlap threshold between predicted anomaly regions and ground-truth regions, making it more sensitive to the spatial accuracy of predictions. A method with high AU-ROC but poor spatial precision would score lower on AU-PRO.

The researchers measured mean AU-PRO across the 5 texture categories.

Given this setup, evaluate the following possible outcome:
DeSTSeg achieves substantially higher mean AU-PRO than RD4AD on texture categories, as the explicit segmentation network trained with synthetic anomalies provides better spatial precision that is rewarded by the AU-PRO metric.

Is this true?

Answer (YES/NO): NO